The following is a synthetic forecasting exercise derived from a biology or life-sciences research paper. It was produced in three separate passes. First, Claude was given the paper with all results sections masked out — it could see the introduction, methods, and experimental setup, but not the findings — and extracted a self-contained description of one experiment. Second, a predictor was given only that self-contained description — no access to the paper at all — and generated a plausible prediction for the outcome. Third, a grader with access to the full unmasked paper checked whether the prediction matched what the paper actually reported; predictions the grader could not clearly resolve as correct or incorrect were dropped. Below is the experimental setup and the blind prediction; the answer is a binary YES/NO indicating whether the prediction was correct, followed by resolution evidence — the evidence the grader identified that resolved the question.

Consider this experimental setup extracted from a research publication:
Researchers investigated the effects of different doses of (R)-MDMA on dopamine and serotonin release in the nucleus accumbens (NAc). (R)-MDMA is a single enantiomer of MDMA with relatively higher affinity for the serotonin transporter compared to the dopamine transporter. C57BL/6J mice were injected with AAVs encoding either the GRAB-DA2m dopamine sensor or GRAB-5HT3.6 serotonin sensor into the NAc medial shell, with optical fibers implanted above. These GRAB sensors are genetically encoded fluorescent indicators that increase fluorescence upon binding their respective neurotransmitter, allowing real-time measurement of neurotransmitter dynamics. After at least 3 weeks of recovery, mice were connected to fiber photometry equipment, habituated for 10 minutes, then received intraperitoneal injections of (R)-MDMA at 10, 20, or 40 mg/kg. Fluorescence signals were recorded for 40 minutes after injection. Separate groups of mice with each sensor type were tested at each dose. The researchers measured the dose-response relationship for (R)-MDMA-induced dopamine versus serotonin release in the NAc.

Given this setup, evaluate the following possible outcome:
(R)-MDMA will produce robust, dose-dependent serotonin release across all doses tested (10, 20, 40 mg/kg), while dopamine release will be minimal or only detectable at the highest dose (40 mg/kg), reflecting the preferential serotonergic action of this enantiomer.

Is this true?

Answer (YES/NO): NO